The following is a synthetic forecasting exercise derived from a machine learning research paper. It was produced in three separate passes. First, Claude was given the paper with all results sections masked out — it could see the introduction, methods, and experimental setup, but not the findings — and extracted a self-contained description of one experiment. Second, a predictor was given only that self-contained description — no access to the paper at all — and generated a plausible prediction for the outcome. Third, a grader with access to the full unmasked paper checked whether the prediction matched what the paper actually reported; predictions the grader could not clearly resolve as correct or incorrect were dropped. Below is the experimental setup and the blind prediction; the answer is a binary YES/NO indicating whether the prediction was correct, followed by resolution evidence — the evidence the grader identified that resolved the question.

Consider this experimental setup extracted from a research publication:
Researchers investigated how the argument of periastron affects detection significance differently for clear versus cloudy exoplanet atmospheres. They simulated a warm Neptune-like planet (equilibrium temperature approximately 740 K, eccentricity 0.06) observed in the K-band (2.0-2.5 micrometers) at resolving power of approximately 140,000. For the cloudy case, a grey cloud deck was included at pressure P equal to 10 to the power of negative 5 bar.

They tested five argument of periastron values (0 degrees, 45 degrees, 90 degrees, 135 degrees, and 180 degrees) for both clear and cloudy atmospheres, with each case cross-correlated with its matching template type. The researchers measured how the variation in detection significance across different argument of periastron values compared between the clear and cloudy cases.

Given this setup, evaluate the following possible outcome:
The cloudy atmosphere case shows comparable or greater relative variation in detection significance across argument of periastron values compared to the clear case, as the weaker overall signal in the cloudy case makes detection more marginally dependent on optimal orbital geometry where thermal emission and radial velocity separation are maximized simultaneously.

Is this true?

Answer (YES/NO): NO